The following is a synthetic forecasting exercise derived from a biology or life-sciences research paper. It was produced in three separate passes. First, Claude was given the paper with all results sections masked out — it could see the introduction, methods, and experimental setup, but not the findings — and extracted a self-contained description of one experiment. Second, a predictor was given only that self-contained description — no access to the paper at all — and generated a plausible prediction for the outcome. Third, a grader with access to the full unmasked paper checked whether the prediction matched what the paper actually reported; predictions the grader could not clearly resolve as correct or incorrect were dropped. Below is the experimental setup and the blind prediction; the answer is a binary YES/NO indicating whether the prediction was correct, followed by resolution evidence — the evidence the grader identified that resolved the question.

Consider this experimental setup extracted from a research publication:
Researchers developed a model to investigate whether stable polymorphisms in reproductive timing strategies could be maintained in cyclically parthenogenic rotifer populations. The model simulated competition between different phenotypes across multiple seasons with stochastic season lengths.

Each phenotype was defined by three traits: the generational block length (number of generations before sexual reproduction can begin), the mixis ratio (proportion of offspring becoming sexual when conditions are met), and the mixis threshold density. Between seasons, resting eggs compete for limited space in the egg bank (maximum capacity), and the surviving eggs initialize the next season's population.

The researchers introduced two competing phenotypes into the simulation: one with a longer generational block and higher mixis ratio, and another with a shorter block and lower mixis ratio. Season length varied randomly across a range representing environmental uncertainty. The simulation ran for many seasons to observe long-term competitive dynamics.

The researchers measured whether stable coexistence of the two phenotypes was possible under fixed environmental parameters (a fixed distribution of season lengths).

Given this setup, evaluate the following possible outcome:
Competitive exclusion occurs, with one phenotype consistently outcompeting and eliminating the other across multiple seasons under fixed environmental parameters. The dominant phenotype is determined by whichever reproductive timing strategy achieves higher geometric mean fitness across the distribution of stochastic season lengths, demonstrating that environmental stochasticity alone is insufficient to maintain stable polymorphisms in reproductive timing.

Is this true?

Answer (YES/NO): NO